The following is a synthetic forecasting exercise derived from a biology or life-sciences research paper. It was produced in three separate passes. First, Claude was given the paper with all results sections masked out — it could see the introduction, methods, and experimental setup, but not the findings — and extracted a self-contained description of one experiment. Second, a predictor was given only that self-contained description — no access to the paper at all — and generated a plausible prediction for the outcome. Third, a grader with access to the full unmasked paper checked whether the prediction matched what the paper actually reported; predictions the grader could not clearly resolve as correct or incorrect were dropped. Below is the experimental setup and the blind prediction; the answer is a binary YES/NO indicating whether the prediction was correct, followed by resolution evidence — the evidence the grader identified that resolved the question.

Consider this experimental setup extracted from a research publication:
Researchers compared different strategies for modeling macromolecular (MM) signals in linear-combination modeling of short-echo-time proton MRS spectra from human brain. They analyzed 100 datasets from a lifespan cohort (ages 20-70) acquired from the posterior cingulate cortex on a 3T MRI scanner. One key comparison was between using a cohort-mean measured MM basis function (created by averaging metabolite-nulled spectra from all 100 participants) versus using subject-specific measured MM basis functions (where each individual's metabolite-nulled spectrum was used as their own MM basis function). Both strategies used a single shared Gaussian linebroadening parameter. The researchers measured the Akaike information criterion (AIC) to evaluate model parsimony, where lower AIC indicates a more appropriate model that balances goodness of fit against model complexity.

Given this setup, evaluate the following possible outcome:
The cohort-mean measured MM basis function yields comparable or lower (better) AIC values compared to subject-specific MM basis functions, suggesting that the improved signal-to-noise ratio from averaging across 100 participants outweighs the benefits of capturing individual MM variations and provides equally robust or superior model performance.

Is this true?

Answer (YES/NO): YES